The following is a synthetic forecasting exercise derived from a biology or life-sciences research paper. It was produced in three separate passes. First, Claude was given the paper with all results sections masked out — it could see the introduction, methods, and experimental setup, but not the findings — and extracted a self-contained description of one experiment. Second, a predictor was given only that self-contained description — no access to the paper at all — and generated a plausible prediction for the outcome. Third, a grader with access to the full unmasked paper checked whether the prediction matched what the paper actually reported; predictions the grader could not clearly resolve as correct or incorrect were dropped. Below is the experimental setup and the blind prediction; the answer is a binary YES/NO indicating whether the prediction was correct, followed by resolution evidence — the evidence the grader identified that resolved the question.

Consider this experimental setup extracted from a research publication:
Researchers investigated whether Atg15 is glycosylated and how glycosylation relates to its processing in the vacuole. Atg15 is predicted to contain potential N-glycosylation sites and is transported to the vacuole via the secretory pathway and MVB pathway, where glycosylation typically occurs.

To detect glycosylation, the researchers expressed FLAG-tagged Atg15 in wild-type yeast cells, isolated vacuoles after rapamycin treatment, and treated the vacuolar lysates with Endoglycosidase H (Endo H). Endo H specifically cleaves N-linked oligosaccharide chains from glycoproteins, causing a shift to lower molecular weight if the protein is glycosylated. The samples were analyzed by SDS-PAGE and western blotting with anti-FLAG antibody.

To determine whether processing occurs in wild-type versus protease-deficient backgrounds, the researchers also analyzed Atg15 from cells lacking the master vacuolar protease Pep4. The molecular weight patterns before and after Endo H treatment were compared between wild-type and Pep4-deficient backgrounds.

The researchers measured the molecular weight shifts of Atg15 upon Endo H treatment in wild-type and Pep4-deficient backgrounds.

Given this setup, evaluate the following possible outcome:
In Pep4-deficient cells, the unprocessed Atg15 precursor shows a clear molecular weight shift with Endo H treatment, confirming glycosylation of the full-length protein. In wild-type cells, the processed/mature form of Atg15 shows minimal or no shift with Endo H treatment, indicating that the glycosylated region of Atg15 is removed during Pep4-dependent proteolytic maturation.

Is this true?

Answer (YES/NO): NO